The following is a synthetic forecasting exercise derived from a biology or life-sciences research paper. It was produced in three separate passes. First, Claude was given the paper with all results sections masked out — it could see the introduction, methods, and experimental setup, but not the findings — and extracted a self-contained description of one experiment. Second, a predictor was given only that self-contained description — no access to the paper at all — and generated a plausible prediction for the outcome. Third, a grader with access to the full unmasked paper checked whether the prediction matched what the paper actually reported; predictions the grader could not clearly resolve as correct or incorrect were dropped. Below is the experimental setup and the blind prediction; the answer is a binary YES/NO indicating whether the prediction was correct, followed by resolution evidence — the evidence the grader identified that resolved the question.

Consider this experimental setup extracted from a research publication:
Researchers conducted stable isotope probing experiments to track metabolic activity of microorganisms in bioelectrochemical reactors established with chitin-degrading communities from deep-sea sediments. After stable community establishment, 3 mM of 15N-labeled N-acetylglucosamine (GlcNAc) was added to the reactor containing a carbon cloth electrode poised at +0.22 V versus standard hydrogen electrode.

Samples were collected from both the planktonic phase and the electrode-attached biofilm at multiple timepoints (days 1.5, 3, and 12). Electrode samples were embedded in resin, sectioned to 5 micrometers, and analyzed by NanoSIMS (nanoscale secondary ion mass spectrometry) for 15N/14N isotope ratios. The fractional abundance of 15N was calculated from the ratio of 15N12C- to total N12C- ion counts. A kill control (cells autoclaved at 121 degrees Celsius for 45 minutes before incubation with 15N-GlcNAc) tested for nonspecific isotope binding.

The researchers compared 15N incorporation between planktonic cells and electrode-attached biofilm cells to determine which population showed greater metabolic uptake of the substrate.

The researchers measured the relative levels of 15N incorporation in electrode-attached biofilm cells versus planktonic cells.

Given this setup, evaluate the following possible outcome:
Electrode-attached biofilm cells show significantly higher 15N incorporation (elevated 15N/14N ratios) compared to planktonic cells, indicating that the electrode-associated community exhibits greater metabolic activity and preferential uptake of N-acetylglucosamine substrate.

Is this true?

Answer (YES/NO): NO